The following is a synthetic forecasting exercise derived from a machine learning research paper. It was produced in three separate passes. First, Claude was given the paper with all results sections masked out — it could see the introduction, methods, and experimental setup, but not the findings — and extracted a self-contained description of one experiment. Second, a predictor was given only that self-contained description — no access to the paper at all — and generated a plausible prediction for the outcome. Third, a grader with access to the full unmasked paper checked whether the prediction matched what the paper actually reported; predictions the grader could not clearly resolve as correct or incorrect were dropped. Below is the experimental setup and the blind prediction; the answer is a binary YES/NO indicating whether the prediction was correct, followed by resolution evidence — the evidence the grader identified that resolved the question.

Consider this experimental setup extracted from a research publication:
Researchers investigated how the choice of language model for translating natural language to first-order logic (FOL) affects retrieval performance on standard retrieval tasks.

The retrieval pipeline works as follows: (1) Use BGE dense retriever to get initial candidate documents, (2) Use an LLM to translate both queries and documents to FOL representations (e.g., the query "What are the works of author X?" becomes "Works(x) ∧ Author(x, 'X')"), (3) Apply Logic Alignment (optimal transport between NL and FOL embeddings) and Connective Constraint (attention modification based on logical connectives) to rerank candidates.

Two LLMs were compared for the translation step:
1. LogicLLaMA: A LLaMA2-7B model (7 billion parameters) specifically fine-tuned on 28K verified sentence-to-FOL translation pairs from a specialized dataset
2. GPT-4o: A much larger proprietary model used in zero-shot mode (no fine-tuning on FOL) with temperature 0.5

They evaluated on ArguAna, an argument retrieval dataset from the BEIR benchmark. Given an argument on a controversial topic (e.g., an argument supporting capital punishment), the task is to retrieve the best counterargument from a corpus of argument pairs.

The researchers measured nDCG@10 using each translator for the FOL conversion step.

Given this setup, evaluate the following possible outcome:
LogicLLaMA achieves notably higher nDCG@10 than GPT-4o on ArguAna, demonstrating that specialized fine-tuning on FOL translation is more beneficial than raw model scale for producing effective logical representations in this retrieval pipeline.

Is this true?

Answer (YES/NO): NO